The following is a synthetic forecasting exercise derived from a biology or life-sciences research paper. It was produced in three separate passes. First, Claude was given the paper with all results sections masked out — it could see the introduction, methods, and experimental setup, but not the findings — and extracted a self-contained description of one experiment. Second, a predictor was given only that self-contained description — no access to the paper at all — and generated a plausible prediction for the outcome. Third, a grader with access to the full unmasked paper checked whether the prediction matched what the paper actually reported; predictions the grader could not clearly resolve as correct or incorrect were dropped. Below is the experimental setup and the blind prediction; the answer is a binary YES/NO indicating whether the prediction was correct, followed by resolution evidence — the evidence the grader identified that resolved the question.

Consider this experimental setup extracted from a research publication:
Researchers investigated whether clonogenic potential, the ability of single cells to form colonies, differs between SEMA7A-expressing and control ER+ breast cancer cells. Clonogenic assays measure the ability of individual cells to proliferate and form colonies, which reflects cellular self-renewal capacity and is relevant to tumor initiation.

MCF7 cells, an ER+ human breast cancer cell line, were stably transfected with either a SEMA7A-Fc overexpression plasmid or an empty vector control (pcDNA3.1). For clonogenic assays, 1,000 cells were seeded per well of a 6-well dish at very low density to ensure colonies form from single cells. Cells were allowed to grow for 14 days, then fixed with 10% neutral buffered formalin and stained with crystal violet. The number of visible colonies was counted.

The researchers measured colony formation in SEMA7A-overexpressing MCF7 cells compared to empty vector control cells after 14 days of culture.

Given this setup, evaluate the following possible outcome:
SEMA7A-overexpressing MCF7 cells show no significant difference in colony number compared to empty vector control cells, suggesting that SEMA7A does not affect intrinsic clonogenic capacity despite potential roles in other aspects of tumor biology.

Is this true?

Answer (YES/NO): NO